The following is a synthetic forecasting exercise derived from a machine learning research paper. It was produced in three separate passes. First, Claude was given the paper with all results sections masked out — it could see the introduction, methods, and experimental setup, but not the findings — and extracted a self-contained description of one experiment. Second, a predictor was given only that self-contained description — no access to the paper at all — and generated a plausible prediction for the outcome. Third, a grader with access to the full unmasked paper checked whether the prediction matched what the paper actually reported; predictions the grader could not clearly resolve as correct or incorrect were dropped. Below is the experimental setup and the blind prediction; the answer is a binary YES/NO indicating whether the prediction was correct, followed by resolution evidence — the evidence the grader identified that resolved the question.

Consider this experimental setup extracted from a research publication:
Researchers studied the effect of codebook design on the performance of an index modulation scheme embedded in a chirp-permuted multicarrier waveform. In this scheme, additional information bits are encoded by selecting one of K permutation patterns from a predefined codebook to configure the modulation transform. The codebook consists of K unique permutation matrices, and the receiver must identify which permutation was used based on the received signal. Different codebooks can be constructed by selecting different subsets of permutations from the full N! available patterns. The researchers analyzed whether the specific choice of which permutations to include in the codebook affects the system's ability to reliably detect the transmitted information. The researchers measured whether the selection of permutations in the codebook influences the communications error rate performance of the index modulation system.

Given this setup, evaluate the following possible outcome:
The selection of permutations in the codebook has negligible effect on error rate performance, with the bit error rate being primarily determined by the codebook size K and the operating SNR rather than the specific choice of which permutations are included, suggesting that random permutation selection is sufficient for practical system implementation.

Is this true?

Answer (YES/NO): NO